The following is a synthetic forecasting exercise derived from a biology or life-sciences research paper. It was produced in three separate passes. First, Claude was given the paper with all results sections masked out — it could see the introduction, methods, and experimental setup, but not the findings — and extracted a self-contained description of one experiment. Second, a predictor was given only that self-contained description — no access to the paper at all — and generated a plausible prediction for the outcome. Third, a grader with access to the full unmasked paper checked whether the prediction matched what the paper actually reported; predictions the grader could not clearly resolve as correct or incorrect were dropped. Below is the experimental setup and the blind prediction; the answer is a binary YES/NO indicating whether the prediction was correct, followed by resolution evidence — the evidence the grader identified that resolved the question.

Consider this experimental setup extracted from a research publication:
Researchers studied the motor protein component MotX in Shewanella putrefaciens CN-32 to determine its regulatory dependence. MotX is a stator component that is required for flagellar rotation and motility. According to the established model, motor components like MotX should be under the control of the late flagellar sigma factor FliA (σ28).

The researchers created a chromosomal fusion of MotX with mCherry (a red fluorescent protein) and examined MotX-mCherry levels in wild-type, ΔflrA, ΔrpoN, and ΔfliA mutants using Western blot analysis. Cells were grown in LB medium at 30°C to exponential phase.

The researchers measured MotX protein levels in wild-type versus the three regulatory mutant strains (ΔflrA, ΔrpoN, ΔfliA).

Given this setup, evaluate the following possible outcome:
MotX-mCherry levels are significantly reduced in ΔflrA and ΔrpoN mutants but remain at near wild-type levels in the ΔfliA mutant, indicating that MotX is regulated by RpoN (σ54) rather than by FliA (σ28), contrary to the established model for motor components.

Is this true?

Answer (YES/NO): NO